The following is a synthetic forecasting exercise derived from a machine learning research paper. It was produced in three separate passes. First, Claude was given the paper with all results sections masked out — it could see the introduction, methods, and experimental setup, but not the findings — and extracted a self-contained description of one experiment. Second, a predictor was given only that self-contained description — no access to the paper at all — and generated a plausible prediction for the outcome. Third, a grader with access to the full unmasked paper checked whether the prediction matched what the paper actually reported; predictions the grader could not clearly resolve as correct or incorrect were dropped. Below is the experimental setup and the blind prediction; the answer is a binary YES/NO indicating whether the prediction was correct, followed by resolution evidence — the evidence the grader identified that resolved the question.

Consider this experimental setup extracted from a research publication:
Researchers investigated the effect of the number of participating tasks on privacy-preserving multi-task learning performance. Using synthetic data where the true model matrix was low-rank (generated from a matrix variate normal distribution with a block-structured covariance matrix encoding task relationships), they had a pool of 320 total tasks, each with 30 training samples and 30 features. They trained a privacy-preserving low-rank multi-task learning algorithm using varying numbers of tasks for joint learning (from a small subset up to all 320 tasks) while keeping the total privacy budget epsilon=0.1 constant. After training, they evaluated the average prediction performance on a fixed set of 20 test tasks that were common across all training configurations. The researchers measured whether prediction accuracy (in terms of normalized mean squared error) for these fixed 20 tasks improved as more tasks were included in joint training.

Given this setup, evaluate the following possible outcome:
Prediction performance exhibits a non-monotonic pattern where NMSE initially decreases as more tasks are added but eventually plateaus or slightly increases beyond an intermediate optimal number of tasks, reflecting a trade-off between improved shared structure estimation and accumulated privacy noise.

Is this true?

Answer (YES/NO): NO